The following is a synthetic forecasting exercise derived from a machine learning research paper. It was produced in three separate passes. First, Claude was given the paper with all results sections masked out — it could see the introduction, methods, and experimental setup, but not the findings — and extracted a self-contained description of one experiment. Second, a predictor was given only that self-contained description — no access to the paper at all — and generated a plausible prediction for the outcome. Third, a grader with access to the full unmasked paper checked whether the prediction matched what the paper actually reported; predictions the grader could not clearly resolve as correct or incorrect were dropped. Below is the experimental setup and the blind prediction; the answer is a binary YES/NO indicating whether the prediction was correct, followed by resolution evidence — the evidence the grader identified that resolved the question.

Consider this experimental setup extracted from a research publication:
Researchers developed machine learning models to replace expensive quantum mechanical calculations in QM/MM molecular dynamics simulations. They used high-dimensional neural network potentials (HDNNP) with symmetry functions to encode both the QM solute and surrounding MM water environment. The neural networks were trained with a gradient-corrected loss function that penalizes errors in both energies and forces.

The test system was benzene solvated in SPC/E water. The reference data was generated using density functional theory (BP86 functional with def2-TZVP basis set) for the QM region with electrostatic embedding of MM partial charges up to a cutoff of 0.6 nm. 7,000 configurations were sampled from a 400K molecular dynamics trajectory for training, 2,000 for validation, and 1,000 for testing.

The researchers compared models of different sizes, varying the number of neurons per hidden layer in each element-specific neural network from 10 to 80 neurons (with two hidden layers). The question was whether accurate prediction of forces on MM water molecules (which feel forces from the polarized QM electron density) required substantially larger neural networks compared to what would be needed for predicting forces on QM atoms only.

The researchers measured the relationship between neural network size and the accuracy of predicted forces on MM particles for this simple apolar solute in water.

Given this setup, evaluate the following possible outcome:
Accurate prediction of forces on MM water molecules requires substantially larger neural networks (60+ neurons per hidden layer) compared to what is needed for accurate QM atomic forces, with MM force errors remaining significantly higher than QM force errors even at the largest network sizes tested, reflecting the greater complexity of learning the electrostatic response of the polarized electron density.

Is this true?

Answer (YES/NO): NO